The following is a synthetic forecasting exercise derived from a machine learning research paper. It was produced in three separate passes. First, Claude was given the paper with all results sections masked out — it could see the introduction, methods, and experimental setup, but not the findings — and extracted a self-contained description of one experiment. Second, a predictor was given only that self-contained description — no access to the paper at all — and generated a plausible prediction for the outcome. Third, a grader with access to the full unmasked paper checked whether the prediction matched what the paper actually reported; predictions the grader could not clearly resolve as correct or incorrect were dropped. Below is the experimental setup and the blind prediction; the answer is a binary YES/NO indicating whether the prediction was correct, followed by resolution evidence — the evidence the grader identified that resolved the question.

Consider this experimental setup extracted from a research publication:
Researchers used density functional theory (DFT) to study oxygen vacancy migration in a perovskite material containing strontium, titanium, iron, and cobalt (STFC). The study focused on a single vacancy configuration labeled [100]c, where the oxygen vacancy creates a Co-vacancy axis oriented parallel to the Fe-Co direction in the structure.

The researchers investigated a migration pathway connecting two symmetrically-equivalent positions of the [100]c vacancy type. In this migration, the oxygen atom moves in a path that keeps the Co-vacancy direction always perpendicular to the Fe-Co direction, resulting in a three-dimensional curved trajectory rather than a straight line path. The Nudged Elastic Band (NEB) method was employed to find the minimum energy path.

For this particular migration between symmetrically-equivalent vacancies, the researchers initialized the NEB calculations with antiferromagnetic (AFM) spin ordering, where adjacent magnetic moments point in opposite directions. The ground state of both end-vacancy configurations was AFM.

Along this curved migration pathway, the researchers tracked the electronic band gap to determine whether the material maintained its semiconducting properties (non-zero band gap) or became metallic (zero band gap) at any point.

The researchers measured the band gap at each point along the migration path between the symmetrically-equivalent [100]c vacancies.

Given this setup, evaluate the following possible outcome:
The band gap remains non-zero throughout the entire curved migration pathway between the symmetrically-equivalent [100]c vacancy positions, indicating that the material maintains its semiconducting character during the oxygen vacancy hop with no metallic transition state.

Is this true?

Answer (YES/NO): YES